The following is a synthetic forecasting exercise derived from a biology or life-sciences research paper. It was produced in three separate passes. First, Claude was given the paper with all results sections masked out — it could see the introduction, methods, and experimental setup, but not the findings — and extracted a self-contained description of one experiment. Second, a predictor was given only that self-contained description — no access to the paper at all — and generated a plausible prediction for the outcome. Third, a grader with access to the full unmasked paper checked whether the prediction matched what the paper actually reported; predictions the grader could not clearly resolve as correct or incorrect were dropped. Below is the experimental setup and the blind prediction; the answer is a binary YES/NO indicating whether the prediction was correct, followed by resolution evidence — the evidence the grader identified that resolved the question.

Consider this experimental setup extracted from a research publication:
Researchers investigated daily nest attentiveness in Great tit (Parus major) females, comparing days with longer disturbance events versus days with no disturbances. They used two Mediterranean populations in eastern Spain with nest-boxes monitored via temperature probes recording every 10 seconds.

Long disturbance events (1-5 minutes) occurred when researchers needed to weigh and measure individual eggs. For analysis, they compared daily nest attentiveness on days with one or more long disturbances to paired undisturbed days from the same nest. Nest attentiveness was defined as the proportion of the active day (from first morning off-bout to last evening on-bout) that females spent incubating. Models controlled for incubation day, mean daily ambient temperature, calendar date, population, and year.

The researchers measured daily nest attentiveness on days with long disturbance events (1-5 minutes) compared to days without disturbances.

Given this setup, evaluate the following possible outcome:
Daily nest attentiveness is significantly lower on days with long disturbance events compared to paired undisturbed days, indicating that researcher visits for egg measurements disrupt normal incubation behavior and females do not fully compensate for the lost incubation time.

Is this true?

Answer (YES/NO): YES